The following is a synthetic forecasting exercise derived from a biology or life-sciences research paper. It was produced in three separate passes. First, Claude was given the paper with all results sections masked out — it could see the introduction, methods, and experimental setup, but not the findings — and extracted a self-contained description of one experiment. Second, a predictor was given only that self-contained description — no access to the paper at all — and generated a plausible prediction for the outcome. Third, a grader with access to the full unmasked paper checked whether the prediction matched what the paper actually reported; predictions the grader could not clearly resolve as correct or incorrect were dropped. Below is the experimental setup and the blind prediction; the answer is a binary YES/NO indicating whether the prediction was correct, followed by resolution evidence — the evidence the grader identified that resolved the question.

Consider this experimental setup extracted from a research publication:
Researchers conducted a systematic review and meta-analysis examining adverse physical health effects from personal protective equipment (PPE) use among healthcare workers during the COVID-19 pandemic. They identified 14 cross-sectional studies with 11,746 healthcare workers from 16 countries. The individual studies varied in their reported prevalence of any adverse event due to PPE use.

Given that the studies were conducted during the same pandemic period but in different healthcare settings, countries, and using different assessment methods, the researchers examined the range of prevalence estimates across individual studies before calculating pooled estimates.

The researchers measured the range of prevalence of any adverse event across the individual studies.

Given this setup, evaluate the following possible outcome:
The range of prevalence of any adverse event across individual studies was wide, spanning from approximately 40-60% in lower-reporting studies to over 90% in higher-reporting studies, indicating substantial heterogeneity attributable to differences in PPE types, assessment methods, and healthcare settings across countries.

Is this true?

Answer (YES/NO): YES